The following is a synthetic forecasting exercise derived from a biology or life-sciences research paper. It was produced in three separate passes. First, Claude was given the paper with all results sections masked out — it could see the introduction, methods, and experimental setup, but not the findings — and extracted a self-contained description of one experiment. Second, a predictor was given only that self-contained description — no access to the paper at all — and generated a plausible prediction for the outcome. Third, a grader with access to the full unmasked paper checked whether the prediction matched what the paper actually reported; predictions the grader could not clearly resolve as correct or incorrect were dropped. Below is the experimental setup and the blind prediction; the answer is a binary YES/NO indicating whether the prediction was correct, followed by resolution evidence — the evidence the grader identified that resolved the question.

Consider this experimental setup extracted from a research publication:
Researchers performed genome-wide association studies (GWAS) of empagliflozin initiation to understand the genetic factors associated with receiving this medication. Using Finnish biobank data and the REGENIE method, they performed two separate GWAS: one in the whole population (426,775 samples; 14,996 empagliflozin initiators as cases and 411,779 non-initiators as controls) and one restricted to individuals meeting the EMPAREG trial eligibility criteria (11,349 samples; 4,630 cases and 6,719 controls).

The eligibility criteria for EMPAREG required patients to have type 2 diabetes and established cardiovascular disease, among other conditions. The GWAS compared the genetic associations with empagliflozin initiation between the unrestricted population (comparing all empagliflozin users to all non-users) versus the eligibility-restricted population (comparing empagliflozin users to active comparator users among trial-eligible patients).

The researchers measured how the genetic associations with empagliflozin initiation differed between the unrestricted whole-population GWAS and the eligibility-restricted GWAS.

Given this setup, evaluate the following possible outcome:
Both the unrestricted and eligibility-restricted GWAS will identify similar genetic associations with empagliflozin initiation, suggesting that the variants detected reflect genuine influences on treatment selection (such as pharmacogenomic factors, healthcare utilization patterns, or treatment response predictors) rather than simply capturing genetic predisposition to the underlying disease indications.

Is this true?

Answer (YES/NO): NO